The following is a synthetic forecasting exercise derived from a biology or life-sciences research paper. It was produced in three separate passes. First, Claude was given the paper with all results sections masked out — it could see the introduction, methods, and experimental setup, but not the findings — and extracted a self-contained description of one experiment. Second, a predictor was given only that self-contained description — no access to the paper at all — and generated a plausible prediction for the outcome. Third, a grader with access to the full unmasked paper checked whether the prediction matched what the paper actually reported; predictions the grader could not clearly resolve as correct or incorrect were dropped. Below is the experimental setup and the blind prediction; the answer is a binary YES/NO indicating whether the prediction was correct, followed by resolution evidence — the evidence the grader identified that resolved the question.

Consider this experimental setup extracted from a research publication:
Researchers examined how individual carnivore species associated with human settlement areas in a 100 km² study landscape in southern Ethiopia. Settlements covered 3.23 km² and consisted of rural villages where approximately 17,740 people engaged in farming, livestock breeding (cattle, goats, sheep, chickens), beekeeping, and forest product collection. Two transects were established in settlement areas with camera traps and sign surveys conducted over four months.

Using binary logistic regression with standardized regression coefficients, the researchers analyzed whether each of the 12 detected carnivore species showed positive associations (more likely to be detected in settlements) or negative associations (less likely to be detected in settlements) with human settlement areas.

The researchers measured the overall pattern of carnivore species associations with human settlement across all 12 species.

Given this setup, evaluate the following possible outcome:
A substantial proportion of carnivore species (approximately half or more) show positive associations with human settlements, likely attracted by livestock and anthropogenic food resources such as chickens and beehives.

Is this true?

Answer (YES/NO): NO